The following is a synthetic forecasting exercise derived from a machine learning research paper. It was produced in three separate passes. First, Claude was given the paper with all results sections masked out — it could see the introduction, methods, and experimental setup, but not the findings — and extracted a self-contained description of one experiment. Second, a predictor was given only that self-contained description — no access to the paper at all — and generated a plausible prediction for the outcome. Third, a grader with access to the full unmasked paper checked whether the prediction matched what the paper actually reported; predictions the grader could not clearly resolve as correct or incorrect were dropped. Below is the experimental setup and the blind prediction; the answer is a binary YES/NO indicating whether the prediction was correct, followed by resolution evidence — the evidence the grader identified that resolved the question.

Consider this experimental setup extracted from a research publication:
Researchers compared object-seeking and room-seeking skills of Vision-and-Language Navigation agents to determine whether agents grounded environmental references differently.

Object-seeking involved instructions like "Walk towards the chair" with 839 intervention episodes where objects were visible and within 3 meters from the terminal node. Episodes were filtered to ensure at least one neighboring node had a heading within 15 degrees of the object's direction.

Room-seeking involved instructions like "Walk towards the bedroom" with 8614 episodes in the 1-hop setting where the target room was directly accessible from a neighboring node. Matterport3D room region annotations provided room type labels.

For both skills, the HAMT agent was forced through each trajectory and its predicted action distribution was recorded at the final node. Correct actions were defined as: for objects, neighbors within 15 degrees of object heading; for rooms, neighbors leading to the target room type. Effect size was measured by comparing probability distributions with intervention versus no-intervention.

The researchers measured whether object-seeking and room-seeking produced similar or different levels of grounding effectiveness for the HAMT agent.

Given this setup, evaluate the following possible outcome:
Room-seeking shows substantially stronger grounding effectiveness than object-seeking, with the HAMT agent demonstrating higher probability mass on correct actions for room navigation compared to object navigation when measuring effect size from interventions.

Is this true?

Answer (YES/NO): NO